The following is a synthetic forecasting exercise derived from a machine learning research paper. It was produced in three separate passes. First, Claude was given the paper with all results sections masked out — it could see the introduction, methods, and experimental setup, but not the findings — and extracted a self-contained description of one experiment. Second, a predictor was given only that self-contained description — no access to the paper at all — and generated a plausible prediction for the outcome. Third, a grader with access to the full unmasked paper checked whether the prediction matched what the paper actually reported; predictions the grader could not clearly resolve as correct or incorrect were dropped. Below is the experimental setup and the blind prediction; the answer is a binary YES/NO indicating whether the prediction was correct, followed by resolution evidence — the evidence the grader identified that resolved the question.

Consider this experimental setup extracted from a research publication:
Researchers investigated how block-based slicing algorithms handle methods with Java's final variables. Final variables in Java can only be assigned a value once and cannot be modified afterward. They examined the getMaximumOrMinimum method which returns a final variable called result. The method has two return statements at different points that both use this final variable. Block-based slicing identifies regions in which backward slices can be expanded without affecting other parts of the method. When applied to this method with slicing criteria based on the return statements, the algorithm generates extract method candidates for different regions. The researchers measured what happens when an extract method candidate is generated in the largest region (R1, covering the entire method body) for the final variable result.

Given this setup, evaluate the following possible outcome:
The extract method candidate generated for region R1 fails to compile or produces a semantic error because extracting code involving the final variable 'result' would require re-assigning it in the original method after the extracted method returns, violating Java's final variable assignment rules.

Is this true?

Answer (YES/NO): YES